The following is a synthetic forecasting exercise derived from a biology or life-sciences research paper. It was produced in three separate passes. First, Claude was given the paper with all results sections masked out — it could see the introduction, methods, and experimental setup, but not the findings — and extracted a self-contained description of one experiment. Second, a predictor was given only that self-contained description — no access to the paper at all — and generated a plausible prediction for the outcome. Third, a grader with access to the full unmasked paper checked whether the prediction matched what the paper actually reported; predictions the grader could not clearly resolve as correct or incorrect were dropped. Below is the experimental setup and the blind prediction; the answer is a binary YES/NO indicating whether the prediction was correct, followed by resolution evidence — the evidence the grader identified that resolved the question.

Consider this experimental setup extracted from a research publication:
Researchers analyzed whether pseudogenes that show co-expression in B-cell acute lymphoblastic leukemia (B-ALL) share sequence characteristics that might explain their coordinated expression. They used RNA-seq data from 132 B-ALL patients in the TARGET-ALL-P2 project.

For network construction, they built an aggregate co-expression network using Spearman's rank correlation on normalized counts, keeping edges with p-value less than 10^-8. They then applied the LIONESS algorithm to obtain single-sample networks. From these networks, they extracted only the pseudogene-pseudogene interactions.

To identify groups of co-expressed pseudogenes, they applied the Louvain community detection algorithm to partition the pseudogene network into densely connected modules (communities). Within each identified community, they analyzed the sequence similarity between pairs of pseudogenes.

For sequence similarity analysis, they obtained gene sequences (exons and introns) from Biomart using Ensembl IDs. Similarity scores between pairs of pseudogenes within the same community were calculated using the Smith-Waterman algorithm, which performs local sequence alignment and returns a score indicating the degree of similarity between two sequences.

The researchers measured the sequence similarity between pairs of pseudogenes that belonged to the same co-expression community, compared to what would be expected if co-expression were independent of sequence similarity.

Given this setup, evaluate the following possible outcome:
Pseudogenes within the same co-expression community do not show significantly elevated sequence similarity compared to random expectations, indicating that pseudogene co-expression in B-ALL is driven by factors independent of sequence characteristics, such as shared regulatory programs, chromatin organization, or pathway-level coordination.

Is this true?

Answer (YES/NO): YES